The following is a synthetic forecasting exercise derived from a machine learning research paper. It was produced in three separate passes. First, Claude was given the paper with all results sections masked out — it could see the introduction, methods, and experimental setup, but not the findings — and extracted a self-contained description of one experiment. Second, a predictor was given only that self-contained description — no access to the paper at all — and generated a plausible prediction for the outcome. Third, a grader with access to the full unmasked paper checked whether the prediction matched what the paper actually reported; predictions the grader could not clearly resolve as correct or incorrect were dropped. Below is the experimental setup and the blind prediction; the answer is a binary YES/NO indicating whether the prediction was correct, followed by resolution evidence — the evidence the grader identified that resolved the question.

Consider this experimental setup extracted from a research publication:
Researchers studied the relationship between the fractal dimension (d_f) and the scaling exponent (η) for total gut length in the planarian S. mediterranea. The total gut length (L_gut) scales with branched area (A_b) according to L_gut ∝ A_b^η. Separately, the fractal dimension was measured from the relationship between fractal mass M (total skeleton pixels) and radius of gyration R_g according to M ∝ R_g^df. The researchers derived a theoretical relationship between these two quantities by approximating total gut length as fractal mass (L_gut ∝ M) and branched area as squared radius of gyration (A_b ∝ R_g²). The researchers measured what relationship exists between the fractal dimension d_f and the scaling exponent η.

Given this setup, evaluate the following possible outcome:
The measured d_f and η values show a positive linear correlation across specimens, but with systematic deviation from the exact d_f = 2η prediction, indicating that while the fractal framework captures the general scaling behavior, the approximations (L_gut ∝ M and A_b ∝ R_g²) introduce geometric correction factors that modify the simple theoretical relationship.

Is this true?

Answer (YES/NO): NO